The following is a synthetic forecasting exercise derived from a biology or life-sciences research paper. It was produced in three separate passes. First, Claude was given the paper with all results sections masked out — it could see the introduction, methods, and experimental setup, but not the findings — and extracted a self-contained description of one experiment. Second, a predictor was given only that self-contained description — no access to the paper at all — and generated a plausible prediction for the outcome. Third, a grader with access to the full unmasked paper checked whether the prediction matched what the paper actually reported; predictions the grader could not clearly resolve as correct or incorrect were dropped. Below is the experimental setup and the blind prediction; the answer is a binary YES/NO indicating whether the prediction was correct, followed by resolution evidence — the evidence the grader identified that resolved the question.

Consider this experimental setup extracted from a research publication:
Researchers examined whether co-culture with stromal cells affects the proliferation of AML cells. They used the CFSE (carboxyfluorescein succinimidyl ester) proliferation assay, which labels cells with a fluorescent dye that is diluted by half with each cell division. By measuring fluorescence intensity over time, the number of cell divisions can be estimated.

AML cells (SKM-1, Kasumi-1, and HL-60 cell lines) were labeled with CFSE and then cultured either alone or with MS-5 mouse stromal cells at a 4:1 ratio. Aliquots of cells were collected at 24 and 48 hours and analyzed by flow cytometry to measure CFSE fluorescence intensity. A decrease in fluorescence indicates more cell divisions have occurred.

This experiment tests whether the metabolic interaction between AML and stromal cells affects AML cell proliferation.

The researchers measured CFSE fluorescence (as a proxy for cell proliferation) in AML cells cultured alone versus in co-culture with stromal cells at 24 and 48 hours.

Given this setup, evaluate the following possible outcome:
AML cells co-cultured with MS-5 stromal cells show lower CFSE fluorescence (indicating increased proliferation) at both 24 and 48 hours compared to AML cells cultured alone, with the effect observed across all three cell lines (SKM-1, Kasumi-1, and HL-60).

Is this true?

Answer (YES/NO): NO